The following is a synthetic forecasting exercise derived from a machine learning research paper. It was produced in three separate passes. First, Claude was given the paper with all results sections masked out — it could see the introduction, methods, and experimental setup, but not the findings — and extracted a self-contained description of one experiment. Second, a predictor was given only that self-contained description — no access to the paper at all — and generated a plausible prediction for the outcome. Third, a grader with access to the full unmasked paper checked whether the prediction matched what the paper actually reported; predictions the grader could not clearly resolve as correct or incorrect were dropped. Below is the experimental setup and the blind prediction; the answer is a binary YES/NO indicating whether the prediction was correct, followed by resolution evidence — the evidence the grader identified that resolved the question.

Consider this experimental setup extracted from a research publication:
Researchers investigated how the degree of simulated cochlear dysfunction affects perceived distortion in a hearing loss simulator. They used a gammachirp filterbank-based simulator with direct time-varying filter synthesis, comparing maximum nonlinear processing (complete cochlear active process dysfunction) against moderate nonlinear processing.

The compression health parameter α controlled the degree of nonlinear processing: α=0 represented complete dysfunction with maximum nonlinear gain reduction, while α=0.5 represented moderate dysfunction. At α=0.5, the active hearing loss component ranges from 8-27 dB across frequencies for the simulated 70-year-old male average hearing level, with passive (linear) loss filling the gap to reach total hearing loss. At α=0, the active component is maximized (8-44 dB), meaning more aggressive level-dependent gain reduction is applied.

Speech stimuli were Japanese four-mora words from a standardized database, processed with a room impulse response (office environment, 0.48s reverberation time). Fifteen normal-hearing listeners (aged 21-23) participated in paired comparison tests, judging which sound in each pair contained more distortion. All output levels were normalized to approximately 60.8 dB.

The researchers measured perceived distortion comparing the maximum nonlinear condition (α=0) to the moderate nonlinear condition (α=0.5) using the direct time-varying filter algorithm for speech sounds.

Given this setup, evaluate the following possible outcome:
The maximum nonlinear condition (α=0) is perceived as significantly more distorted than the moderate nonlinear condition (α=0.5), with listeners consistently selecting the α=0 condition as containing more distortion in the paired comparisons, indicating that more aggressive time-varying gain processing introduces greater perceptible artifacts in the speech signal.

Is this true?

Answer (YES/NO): NO